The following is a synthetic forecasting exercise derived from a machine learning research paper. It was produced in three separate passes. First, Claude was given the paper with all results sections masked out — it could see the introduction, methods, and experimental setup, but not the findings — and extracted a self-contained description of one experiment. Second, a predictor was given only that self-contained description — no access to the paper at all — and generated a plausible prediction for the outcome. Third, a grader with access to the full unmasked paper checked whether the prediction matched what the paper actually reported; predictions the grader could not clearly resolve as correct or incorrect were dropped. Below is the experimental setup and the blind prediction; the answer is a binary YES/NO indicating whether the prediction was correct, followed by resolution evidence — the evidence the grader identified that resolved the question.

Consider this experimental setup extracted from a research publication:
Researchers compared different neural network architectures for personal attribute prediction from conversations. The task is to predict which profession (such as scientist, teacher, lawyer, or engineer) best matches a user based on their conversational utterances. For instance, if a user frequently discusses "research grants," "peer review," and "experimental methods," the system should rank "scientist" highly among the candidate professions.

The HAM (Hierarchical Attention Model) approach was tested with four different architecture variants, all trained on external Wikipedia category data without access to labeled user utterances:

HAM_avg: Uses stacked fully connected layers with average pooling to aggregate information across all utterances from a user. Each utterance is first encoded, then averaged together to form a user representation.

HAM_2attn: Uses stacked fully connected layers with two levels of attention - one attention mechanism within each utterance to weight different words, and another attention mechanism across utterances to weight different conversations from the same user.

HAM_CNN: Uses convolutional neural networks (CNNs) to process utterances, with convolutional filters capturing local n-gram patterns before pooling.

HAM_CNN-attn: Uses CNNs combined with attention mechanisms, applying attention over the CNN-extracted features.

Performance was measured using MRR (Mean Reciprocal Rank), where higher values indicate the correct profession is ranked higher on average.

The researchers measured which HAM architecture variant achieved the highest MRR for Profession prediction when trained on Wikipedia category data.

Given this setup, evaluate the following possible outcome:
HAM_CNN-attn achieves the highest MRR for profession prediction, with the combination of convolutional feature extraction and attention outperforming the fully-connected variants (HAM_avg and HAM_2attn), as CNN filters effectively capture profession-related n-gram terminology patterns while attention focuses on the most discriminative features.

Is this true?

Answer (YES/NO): NO